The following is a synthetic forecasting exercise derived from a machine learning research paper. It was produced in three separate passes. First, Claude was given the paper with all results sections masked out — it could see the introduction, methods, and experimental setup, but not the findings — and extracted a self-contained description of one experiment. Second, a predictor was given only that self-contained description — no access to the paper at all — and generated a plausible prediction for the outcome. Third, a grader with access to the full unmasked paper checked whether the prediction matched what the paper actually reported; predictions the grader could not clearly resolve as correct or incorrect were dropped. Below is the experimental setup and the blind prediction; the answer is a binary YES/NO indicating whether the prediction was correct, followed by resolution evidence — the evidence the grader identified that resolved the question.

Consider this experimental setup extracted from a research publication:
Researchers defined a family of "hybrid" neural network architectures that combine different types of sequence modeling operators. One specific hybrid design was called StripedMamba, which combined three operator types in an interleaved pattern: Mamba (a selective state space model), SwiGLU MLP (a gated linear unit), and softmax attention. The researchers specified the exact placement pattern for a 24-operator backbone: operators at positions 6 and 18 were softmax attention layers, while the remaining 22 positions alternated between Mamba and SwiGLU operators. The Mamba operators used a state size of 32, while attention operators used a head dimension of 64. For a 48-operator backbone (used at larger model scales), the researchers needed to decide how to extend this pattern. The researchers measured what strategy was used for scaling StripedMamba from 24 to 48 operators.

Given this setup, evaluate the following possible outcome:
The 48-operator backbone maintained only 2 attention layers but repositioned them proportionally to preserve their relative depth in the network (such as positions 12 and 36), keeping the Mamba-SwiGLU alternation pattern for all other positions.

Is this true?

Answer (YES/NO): NO